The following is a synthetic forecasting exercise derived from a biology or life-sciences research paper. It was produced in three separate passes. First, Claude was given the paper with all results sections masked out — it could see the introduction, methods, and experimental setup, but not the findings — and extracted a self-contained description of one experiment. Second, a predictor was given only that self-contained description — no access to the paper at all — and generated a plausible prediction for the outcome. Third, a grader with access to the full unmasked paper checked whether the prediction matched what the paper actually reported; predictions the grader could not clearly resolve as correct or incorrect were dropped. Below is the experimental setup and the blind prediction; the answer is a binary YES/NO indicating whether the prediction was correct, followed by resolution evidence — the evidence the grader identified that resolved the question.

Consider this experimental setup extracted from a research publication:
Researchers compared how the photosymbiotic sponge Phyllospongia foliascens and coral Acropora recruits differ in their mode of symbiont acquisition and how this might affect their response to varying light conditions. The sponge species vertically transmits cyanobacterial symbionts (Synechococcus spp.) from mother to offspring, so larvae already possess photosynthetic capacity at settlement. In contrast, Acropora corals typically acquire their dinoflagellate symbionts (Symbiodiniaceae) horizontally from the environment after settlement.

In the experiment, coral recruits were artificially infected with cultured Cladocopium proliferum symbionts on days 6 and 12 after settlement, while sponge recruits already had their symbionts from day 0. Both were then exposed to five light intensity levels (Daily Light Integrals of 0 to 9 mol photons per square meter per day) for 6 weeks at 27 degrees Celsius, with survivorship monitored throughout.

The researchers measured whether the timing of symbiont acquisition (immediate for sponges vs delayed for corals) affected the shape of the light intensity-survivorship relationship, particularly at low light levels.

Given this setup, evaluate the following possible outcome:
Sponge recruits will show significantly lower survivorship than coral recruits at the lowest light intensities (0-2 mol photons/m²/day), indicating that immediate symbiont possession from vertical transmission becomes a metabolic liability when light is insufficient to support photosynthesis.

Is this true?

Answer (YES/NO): NO